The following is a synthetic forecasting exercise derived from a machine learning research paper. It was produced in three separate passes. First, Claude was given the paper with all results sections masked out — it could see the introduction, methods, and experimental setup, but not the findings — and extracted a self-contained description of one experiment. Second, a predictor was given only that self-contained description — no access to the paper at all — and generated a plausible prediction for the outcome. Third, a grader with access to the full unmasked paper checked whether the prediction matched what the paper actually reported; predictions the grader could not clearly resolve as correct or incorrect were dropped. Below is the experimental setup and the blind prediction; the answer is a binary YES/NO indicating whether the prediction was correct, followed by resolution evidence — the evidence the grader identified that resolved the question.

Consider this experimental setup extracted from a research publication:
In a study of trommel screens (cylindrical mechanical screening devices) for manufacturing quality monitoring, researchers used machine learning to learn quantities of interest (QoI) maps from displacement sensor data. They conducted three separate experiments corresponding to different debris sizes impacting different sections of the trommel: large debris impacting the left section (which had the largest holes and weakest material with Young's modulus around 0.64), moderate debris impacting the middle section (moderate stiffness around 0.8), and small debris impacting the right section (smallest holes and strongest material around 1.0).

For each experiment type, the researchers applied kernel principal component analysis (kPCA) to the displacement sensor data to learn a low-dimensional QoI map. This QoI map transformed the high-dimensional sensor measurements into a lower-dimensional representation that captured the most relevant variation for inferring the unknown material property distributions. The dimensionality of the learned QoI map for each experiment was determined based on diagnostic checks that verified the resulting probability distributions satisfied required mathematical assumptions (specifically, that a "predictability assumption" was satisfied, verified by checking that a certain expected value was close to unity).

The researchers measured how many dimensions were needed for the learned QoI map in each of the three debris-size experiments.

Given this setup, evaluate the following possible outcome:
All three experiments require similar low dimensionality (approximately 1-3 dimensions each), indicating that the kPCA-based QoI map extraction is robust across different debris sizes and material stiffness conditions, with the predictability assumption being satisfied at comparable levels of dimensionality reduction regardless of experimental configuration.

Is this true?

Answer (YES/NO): NO